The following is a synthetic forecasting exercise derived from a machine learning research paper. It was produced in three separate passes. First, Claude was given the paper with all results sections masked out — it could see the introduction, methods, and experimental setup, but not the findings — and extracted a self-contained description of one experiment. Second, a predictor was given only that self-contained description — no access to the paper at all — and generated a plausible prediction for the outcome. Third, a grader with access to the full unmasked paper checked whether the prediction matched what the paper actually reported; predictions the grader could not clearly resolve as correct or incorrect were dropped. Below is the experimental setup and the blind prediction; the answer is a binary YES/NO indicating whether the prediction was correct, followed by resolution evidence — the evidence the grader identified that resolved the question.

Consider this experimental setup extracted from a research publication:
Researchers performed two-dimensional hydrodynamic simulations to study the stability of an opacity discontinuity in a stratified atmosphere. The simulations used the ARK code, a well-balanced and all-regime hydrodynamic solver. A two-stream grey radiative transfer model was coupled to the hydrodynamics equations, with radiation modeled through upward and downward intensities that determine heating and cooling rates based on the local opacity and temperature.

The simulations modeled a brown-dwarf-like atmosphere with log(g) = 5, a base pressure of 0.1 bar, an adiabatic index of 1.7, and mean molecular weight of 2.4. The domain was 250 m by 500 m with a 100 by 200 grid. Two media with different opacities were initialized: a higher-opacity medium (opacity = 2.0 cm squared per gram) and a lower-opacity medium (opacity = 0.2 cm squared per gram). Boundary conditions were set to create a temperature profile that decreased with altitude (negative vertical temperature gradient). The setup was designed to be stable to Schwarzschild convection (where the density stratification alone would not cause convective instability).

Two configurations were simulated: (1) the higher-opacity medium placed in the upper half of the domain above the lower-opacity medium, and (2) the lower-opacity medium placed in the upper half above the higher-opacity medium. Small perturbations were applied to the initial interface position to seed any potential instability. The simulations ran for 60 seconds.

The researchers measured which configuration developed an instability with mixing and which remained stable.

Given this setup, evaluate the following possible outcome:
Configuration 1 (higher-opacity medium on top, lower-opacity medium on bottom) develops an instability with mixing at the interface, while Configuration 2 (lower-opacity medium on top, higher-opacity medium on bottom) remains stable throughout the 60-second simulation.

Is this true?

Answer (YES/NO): NO